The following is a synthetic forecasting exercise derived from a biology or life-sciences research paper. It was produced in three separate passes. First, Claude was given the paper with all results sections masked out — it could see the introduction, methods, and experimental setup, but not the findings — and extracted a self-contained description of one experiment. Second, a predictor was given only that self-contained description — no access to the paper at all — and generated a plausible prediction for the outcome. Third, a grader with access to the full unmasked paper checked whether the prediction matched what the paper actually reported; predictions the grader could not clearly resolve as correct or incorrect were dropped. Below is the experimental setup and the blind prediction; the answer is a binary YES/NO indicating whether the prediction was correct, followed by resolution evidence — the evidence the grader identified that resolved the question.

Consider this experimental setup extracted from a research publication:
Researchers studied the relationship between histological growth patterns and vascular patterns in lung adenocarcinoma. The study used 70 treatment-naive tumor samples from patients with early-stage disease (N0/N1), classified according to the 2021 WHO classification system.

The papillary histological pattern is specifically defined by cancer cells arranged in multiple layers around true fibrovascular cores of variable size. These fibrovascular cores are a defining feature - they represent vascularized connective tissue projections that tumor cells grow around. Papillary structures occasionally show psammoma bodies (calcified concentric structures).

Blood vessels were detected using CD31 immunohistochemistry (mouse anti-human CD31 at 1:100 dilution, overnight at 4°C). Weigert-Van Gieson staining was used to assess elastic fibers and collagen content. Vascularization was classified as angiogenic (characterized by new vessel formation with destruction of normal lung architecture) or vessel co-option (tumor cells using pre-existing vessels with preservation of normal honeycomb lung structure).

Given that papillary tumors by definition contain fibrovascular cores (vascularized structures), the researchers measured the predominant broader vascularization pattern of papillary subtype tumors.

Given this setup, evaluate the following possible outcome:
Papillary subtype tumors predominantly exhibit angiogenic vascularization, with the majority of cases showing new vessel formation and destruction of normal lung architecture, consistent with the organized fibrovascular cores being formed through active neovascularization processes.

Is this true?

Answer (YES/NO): NO